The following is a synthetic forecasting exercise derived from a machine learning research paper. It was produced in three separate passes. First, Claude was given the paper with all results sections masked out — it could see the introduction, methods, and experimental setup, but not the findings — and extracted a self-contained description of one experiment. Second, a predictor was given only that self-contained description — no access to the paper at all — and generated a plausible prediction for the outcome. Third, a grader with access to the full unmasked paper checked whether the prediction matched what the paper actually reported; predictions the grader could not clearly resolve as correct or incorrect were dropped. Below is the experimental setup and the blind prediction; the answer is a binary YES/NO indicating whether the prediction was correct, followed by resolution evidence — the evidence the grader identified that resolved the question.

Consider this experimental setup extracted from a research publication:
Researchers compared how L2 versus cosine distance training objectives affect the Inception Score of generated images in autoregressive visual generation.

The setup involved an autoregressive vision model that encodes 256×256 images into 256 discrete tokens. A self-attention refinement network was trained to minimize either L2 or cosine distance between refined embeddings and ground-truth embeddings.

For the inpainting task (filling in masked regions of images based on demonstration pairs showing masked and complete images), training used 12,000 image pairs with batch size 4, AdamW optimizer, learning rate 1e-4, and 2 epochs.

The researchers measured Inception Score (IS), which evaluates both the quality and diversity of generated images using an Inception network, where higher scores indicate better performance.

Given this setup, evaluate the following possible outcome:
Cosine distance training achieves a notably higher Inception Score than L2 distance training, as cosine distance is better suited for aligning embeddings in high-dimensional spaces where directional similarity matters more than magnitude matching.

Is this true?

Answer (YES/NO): YES